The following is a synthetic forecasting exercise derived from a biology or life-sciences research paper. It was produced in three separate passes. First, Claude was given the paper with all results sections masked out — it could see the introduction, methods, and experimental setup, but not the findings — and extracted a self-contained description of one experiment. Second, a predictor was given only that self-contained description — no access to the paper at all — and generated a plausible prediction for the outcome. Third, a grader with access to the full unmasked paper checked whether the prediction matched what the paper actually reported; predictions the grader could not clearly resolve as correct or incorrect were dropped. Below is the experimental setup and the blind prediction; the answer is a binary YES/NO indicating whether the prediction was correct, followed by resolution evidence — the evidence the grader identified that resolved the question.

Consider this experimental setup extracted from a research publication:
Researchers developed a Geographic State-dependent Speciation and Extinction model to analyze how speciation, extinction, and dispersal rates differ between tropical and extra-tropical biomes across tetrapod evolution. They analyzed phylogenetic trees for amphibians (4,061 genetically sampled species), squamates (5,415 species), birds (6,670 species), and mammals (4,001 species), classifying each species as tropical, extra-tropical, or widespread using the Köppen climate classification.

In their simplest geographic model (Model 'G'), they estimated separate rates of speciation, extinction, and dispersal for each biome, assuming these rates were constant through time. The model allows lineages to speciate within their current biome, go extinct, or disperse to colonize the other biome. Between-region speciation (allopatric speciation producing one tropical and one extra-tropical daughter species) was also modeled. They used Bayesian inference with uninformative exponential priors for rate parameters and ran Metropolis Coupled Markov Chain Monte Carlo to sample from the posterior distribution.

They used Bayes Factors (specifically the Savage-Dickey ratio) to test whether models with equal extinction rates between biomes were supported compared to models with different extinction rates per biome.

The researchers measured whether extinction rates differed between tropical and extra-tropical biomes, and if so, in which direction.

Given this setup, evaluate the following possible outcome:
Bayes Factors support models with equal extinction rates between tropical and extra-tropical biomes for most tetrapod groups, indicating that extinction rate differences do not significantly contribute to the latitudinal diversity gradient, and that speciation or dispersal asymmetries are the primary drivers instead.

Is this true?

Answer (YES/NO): NO